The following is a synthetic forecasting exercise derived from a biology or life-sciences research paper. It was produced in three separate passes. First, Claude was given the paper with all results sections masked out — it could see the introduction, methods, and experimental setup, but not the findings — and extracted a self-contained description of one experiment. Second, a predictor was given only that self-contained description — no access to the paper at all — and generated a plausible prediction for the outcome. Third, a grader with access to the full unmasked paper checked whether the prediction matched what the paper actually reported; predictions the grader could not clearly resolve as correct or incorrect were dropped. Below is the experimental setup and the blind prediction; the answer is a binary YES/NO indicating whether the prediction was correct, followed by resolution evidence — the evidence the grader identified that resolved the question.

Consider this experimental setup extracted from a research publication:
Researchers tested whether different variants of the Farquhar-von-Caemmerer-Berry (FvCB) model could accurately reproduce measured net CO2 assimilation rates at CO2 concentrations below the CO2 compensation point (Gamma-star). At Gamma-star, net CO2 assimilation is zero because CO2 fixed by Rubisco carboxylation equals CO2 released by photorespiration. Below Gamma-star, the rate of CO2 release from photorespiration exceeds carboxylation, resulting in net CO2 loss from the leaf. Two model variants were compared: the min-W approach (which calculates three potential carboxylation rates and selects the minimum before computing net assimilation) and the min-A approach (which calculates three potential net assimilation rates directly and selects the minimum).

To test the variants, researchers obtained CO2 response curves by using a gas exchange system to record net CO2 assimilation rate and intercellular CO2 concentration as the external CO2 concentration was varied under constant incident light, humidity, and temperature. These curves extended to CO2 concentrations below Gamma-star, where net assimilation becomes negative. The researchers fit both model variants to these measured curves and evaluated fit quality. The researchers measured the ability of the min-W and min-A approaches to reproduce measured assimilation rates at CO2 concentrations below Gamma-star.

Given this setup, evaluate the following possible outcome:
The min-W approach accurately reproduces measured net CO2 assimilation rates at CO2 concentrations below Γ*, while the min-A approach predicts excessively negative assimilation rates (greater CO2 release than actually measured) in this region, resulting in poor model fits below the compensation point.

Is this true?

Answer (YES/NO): YES